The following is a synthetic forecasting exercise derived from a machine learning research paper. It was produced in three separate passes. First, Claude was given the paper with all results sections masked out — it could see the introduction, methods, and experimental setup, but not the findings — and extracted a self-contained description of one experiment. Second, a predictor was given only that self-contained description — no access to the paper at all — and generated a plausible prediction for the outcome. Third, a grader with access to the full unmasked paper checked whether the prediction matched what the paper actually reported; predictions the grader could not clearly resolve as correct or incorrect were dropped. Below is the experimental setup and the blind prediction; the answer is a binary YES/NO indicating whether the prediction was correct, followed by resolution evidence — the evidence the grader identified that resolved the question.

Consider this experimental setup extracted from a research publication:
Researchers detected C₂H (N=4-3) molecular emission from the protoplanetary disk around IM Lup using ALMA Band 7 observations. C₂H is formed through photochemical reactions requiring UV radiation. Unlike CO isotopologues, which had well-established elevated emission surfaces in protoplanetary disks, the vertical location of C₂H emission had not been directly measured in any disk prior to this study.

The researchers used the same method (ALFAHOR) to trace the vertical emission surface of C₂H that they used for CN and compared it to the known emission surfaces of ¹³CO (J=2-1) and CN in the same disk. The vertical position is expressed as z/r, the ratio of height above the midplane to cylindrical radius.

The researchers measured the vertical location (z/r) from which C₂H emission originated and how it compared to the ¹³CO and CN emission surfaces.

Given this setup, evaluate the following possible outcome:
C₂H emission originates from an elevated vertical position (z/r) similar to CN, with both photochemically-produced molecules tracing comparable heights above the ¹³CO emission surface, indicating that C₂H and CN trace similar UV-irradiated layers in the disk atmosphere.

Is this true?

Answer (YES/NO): NO